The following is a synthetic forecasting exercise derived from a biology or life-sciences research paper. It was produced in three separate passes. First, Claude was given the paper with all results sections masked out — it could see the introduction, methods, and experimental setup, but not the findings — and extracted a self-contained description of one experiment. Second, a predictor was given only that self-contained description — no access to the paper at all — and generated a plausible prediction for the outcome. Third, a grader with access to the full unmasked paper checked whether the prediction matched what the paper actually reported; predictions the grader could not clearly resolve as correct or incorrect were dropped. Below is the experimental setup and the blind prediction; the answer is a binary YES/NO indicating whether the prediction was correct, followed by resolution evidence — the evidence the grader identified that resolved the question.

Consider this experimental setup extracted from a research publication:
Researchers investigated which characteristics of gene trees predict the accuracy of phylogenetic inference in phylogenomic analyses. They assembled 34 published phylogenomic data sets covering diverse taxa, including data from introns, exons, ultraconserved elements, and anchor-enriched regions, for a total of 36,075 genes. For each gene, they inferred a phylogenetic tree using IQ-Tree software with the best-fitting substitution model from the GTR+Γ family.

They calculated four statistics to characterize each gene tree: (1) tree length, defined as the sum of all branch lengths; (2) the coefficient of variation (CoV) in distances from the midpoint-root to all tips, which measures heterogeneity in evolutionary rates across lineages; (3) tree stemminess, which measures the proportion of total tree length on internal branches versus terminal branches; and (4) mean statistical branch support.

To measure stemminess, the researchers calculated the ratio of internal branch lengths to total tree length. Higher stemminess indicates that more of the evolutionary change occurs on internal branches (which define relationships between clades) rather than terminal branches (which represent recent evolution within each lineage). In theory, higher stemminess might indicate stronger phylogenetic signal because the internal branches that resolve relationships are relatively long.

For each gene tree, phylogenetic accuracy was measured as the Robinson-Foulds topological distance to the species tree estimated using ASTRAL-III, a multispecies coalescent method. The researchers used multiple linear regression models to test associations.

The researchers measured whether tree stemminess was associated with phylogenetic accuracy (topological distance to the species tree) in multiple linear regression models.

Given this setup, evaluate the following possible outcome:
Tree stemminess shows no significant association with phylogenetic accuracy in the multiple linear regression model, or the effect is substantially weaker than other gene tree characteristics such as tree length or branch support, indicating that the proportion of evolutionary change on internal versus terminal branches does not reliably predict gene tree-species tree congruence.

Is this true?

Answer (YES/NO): YES